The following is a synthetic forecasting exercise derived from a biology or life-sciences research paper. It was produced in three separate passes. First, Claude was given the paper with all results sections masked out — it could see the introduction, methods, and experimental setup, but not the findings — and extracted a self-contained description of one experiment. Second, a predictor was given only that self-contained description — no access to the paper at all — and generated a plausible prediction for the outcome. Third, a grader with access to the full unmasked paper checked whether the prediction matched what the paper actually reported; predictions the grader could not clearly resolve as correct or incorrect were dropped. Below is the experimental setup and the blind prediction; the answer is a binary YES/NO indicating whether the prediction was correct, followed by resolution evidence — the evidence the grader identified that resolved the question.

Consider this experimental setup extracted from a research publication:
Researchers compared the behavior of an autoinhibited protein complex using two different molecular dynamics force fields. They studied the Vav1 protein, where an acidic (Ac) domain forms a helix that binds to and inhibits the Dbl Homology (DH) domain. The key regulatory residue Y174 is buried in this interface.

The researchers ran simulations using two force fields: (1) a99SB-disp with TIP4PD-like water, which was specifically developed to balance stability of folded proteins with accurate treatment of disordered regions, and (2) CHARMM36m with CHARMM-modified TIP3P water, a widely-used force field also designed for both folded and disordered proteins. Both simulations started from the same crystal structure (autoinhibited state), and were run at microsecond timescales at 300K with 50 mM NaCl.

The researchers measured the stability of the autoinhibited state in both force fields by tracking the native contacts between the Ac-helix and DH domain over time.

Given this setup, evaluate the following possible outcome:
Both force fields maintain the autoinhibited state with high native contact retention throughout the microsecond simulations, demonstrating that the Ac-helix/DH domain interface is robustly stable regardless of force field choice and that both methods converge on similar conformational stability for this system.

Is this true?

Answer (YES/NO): YES